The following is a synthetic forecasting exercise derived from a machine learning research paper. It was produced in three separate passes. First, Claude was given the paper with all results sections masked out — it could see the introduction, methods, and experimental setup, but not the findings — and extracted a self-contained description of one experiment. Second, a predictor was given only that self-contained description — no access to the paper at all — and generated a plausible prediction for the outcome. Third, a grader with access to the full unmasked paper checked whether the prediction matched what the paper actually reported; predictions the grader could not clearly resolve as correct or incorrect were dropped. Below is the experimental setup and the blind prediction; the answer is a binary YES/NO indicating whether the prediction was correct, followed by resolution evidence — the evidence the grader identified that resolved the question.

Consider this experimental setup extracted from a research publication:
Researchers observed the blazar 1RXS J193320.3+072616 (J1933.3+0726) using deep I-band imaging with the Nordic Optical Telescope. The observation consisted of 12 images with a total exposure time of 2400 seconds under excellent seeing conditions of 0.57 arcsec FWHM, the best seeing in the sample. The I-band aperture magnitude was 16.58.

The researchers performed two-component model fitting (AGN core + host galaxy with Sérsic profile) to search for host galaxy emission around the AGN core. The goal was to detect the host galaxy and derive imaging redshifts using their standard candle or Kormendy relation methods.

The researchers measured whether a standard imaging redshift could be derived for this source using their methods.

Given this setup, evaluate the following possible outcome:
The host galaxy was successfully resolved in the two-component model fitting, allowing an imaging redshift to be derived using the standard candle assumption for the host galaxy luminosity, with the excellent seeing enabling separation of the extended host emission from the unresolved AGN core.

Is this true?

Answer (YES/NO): NO